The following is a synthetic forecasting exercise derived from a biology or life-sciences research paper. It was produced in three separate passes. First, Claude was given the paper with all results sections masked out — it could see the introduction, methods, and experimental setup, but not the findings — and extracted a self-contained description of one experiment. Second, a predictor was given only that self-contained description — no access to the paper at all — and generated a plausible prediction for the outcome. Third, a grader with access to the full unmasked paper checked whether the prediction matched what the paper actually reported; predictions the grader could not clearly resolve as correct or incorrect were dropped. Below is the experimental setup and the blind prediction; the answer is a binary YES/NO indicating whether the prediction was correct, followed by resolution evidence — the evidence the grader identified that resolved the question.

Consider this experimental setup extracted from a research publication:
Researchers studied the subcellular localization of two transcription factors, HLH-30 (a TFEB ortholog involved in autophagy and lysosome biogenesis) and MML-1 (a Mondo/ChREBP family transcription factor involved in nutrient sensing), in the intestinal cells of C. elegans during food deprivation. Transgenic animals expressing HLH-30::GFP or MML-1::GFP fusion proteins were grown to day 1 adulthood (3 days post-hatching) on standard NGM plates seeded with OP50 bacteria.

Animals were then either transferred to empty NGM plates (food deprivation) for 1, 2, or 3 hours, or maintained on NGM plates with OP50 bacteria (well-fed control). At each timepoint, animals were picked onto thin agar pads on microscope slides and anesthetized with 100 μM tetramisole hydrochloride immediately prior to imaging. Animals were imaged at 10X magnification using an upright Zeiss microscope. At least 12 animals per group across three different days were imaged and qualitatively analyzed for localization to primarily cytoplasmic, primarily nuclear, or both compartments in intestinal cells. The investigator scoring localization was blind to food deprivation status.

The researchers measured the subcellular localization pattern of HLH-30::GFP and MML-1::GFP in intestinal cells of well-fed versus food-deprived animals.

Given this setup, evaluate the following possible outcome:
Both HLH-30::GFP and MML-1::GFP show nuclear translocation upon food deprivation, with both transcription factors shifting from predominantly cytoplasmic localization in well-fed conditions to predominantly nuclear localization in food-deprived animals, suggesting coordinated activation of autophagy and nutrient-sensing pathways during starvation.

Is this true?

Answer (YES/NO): NO